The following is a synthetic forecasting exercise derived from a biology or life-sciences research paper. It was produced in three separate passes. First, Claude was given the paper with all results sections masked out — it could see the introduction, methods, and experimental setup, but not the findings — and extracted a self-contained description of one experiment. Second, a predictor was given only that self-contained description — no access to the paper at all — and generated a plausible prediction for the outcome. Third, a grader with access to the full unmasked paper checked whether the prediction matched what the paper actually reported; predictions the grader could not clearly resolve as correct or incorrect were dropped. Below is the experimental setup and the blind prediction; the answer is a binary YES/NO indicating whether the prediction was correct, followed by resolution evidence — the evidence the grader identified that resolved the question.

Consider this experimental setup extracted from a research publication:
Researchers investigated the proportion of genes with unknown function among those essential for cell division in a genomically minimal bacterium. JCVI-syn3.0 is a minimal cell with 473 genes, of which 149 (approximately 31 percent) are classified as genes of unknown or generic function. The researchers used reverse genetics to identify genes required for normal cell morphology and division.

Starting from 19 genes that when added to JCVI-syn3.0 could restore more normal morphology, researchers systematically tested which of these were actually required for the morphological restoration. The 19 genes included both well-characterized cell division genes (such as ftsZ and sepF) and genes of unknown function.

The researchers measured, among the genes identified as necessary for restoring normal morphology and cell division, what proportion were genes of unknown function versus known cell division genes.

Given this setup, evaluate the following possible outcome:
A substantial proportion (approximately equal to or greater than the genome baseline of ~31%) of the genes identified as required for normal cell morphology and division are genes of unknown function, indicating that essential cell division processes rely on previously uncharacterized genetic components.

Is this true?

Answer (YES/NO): YES